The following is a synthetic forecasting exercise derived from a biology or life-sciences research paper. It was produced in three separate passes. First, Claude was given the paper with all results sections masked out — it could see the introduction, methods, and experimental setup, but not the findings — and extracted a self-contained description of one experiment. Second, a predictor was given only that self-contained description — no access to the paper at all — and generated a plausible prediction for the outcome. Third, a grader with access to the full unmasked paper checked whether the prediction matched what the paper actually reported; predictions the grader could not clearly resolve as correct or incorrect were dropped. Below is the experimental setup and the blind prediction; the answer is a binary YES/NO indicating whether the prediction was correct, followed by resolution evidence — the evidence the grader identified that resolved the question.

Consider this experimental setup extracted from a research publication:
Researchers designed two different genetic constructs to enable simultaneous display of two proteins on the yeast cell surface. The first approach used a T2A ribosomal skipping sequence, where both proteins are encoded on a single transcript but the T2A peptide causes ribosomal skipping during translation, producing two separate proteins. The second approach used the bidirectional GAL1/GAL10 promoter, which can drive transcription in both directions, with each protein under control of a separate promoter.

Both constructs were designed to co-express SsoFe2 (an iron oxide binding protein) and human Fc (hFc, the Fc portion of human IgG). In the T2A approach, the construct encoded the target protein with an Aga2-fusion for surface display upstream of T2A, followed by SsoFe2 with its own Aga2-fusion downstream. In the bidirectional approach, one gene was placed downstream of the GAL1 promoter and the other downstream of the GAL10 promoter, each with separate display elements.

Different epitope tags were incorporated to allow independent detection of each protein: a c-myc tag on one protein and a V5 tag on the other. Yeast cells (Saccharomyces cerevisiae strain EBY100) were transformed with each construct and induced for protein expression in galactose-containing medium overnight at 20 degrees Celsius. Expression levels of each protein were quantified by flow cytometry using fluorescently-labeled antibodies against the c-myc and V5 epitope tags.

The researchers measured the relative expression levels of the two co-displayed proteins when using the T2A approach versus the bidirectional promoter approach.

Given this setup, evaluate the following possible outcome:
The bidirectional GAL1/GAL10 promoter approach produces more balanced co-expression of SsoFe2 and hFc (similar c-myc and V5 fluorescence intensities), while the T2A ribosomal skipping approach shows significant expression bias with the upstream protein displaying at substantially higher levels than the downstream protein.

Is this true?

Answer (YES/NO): NO